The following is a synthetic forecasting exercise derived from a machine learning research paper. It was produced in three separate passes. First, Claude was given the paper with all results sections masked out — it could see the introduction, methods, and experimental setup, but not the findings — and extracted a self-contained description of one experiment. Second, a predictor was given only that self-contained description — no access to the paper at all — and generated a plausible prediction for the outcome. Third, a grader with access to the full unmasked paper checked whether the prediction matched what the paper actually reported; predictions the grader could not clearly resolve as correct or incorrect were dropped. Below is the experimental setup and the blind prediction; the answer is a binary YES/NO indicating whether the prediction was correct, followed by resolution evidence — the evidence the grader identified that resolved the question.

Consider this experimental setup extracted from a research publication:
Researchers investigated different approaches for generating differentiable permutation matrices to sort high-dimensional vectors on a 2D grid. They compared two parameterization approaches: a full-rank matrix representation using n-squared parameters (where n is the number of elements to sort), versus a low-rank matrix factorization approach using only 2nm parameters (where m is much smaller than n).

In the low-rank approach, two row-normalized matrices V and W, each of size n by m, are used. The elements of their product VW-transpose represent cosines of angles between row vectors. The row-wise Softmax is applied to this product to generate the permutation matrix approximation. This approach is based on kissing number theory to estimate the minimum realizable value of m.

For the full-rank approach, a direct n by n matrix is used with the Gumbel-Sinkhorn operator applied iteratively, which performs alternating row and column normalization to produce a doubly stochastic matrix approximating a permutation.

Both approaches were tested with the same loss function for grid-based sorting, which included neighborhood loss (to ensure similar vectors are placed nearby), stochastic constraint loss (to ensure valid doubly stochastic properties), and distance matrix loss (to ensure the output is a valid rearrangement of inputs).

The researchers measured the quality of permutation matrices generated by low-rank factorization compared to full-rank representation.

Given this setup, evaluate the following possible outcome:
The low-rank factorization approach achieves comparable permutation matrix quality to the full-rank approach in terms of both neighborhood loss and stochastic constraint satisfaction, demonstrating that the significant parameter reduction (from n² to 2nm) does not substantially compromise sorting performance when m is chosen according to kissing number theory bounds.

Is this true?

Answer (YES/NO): NO